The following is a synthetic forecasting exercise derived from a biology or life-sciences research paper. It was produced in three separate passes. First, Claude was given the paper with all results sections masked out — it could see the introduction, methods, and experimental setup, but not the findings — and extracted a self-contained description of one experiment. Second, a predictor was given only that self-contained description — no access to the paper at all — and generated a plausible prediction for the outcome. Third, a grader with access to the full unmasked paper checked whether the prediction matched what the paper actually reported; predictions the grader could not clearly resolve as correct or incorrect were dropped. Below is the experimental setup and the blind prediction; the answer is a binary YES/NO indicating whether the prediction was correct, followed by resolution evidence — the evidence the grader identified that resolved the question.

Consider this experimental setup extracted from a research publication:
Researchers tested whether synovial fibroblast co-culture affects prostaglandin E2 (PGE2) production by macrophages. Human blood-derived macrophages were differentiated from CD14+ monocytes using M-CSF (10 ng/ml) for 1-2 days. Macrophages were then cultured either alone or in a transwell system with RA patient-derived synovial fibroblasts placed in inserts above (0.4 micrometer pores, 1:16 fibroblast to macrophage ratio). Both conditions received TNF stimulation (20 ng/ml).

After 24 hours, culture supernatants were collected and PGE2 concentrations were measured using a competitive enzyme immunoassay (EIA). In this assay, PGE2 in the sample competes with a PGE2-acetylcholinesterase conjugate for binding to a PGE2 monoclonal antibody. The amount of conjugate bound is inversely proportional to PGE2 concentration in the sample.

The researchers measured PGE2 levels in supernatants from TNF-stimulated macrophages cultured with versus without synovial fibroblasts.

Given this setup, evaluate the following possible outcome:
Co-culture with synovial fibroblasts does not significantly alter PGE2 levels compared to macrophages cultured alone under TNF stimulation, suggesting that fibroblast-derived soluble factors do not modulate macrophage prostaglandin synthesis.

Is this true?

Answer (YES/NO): NO